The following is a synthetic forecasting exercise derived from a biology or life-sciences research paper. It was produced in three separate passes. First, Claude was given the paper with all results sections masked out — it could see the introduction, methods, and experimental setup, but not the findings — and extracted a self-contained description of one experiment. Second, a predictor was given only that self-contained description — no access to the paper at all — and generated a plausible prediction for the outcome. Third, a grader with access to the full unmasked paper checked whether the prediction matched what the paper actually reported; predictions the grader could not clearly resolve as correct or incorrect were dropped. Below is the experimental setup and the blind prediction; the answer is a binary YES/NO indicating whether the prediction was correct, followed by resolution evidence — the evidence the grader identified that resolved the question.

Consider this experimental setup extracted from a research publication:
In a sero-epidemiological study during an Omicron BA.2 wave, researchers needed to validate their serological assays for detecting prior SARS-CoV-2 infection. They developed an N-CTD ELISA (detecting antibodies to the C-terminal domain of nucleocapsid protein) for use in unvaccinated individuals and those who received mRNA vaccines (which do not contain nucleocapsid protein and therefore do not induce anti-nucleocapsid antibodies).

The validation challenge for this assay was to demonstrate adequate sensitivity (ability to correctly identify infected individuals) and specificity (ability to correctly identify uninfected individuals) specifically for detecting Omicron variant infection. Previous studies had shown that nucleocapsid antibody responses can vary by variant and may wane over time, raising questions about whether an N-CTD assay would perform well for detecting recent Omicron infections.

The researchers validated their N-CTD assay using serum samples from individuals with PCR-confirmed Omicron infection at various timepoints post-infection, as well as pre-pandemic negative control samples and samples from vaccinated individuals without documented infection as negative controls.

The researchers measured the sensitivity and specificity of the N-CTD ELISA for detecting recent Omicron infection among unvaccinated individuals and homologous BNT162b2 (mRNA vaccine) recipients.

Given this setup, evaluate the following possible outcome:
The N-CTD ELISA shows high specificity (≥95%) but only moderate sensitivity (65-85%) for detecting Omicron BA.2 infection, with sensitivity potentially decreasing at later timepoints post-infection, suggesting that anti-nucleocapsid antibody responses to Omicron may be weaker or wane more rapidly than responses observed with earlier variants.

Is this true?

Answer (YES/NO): NO